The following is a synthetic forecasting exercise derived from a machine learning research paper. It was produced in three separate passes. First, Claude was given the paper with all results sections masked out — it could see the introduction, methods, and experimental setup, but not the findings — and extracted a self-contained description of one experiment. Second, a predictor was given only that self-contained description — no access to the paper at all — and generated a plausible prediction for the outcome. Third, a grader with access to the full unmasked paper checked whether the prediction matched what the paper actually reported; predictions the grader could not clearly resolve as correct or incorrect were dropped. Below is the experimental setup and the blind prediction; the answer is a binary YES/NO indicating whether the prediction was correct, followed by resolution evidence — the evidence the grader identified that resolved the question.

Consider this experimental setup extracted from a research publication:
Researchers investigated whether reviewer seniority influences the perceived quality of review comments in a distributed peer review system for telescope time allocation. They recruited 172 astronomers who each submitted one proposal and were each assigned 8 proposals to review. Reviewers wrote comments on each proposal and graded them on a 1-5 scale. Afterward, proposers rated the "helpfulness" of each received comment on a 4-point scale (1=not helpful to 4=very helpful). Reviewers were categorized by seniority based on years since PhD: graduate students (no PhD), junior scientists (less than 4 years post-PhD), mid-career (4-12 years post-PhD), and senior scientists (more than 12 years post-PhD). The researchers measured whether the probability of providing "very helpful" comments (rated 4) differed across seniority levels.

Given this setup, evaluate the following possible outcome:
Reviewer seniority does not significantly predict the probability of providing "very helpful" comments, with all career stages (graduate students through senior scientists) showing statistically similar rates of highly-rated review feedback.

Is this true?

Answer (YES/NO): NO